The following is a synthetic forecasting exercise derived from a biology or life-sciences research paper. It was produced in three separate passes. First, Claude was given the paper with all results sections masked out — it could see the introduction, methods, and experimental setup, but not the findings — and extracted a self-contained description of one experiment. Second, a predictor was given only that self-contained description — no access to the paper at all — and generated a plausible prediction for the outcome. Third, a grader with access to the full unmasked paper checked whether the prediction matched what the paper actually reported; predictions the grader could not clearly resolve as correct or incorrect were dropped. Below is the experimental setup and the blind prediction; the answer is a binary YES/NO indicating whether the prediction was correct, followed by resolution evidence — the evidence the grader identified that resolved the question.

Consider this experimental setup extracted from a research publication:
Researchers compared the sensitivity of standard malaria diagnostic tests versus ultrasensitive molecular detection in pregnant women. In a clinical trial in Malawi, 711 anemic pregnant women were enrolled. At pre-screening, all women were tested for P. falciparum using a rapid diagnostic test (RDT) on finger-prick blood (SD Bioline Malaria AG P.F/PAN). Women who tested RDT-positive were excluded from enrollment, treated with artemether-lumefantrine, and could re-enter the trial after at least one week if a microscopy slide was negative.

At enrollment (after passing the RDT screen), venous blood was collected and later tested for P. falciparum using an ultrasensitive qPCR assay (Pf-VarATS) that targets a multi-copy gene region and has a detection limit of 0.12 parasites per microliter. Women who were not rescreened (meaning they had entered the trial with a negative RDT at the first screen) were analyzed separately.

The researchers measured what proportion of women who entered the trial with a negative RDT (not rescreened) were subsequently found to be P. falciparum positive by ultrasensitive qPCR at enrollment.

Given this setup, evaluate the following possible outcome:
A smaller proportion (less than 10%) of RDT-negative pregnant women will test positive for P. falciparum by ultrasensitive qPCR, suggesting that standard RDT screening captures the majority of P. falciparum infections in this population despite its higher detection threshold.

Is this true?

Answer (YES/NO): NO